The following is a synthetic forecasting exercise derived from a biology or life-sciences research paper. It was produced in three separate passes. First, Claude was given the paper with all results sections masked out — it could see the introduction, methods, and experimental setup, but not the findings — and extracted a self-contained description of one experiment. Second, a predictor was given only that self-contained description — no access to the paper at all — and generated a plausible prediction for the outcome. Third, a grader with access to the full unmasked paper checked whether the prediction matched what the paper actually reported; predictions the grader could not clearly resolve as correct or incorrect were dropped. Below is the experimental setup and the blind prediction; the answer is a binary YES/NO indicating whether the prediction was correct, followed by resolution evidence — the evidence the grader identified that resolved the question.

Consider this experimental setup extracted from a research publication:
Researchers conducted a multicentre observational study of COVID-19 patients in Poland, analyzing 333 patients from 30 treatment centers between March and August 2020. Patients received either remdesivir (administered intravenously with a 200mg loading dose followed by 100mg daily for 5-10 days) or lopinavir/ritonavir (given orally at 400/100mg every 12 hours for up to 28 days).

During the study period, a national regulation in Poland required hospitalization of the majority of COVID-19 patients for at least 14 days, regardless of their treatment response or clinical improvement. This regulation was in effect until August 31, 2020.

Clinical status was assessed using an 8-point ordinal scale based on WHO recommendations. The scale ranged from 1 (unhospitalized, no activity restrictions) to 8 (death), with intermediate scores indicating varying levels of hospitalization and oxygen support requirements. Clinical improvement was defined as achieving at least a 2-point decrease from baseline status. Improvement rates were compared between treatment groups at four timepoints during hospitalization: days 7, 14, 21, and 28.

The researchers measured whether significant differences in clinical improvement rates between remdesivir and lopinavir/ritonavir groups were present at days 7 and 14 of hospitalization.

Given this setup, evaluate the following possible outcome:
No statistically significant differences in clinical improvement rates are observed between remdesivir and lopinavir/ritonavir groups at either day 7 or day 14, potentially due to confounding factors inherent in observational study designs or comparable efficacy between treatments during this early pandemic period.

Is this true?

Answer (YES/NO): YES